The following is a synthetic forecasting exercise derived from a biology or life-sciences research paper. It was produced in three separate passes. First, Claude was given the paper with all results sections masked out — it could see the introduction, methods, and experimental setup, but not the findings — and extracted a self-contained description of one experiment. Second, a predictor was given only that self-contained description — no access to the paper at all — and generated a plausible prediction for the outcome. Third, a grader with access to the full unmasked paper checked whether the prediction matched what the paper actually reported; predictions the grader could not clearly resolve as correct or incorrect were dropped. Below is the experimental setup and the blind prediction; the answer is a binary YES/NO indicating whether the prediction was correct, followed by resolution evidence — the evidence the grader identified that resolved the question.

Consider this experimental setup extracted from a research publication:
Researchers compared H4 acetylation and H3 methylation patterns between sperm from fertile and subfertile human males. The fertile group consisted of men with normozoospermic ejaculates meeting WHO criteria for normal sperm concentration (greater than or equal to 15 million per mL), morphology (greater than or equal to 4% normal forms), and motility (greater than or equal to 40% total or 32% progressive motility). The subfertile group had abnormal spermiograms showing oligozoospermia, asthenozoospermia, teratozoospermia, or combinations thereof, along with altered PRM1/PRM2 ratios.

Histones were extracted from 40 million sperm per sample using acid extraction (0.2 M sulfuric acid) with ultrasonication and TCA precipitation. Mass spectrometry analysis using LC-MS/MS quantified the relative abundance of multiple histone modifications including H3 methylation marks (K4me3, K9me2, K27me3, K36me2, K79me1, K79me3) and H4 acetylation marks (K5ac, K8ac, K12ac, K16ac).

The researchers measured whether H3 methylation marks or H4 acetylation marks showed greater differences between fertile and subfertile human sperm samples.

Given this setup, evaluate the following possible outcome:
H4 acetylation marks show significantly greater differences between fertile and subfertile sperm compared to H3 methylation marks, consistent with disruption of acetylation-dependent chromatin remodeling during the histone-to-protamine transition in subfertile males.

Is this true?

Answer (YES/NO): YES